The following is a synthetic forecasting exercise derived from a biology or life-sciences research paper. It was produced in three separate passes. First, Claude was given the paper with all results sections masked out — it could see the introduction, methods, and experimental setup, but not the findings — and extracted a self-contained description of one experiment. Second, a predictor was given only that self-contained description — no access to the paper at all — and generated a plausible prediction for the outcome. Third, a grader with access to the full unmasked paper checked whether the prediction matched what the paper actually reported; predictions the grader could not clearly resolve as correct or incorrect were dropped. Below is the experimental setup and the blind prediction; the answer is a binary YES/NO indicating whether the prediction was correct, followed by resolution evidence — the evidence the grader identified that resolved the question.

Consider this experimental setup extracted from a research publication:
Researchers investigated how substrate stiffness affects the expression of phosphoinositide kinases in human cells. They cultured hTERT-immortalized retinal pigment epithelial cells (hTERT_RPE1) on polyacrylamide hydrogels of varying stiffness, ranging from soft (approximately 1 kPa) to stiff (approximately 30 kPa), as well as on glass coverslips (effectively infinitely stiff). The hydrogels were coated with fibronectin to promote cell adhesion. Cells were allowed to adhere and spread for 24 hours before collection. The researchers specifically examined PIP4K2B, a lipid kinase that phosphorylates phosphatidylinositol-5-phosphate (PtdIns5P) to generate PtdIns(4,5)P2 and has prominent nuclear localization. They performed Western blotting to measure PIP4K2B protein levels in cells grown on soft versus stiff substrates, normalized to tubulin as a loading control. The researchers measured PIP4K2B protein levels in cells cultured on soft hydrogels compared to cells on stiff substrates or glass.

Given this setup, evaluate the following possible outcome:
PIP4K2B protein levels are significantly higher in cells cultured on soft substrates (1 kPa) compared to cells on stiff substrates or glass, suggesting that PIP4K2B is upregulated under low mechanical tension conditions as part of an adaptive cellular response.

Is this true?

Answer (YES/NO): NO